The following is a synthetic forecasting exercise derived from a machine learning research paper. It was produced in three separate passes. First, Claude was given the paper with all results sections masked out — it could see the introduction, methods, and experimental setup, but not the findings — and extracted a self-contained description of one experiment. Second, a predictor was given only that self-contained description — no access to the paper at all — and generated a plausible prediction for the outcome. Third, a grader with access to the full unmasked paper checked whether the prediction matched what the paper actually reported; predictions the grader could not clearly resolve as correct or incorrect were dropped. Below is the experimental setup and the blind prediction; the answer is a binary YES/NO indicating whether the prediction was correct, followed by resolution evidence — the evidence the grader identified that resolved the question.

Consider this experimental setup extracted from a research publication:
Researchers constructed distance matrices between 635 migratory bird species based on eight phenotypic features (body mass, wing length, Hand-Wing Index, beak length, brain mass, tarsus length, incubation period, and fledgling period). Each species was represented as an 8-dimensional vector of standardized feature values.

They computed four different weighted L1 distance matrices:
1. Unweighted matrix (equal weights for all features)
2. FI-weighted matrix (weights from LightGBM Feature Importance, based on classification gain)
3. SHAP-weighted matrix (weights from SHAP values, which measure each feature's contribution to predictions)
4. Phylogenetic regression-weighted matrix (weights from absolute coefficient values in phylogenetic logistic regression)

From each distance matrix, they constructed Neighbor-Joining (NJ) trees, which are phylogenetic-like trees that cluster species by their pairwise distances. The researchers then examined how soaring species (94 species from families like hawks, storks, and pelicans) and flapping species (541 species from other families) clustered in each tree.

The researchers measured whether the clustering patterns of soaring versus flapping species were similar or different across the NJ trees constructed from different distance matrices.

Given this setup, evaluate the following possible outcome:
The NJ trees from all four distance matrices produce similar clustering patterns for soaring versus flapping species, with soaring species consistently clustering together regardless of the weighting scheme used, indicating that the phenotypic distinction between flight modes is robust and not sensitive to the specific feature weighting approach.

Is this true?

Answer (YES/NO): NO